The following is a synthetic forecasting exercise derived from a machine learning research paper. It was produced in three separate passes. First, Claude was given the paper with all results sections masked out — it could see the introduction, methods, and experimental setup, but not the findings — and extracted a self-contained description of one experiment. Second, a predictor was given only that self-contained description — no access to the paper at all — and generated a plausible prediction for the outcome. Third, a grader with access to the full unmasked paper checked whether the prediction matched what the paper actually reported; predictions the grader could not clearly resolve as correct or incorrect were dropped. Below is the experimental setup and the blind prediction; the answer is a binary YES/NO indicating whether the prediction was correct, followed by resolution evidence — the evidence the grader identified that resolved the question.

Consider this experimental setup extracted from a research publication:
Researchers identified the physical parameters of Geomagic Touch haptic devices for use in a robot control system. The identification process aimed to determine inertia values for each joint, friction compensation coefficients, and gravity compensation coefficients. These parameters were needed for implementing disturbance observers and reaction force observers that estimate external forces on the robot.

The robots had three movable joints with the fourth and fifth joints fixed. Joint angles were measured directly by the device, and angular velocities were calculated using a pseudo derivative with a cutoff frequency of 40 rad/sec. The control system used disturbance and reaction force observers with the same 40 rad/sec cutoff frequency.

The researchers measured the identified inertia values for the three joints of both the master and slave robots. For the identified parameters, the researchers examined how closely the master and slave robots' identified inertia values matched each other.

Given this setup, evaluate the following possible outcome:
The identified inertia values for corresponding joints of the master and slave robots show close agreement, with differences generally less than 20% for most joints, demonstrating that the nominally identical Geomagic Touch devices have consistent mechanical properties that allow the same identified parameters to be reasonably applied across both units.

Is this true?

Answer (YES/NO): YES